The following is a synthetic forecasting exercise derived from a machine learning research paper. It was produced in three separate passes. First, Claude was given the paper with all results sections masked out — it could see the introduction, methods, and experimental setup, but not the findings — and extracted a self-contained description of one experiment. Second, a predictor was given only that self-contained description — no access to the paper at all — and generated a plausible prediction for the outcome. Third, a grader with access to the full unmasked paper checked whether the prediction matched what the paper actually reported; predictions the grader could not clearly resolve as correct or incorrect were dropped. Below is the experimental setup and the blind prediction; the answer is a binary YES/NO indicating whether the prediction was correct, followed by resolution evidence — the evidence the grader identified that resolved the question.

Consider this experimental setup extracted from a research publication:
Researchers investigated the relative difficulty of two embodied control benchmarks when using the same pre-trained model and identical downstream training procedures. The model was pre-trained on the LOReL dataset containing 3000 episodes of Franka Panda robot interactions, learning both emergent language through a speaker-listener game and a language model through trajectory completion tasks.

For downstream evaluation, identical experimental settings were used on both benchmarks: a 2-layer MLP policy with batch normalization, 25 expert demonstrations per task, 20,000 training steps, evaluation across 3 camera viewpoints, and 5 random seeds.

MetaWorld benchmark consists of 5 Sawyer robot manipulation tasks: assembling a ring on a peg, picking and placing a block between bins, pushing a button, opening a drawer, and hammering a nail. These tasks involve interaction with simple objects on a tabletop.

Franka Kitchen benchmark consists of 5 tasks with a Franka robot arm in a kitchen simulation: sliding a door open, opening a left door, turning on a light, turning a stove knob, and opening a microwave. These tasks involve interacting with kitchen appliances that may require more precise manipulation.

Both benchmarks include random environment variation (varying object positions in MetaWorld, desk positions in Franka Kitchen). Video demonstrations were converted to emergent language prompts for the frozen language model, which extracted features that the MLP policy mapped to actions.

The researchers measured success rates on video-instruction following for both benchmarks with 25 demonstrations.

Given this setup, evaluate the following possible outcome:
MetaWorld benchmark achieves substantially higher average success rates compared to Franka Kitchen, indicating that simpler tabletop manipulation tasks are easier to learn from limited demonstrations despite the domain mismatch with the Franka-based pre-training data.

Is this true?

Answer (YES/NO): YES